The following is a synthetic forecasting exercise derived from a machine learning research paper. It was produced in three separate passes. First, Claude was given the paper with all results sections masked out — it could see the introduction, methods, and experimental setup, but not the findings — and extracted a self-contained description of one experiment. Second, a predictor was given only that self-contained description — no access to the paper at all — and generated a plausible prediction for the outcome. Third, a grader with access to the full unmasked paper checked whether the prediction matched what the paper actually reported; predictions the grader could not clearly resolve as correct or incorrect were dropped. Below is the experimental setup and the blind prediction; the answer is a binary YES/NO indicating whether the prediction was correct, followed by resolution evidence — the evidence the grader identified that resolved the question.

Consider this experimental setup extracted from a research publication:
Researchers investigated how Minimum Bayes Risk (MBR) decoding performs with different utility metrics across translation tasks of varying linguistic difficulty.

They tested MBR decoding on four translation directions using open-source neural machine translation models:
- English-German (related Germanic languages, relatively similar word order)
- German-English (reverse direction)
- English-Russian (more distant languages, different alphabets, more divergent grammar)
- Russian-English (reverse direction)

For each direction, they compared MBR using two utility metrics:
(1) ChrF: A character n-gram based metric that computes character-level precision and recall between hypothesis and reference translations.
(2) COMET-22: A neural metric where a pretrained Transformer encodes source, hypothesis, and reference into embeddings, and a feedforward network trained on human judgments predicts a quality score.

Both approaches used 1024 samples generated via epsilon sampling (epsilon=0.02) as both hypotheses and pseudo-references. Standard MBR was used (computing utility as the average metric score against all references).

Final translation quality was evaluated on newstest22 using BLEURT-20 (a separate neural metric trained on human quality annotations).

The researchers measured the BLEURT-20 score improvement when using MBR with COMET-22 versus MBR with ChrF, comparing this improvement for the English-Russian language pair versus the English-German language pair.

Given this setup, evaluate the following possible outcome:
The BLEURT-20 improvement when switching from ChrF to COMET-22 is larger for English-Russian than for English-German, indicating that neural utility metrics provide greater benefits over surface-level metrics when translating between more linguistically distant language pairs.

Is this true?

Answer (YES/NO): YES